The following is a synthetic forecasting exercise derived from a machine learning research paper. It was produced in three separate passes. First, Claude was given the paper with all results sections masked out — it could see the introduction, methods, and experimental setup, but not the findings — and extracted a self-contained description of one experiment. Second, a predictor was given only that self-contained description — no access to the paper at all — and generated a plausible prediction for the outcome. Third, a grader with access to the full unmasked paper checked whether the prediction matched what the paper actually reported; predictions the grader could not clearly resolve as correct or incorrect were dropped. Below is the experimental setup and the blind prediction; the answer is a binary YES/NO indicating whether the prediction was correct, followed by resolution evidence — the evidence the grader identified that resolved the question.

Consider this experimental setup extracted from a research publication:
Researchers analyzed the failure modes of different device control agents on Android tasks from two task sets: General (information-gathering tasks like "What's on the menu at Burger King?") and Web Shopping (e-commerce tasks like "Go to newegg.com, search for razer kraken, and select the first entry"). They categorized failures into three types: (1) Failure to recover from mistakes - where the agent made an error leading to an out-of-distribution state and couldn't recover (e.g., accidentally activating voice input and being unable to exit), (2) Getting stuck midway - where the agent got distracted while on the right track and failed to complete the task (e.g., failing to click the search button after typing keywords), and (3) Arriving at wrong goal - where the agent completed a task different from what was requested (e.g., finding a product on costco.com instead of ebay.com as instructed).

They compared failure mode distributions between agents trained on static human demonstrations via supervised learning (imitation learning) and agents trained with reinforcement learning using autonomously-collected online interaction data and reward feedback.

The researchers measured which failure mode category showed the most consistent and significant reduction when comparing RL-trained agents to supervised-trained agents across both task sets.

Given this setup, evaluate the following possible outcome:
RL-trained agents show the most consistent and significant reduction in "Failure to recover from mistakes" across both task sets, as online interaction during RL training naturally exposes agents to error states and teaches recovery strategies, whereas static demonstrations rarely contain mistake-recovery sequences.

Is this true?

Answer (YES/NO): YES